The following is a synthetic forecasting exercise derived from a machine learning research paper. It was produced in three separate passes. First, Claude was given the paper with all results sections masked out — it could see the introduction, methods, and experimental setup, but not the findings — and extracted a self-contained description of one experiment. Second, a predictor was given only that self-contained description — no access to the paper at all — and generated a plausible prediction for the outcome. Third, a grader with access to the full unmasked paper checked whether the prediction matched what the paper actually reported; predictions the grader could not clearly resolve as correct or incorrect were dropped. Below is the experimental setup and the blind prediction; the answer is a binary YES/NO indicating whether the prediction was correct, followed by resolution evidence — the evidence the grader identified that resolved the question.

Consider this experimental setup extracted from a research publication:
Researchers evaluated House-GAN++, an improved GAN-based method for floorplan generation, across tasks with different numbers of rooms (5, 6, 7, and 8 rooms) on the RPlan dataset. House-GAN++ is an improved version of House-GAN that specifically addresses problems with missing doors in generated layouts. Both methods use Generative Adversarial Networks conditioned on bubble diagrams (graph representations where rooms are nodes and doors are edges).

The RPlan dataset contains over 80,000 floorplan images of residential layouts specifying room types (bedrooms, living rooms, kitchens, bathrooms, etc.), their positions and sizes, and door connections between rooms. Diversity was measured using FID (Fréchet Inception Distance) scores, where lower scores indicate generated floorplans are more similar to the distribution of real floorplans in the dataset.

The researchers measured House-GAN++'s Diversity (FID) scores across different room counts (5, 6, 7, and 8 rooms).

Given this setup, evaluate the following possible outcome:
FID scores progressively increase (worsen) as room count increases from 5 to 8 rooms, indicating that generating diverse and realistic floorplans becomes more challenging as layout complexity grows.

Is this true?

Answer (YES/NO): NO